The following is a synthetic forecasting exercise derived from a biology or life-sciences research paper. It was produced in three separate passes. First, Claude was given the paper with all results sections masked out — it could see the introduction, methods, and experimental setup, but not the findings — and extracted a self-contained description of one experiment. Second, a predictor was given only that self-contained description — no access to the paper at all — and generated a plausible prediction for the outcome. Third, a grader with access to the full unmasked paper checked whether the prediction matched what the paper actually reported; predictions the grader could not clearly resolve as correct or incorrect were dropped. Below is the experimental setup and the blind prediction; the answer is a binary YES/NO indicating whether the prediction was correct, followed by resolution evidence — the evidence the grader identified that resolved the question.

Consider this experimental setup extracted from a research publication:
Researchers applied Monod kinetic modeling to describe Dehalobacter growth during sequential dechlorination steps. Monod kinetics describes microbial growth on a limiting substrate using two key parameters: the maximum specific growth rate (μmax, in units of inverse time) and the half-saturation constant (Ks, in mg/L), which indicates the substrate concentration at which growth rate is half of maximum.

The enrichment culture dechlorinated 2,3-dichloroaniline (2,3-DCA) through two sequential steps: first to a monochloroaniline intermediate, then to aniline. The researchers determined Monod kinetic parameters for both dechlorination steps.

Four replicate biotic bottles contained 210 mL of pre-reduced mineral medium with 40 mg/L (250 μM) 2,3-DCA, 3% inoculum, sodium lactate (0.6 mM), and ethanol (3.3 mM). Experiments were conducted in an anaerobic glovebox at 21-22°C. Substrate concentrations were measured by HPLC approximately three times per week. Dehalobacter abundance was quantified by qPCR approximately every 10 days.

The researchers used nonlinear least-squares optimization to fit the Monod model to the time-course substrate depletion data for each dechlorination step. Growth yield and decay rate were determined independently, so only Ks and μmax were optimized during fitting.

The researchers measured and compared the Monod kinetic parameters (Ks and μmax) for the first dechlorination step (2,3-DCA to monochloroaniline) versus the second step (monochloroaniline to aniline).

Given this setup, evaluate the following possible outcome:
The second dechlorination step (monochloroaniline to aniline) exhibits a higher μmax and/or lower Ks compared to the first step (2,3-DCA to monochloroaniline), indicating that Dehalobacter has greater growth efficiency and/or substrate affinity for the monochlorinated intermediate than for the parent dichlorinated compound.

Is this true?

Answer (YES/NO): NO